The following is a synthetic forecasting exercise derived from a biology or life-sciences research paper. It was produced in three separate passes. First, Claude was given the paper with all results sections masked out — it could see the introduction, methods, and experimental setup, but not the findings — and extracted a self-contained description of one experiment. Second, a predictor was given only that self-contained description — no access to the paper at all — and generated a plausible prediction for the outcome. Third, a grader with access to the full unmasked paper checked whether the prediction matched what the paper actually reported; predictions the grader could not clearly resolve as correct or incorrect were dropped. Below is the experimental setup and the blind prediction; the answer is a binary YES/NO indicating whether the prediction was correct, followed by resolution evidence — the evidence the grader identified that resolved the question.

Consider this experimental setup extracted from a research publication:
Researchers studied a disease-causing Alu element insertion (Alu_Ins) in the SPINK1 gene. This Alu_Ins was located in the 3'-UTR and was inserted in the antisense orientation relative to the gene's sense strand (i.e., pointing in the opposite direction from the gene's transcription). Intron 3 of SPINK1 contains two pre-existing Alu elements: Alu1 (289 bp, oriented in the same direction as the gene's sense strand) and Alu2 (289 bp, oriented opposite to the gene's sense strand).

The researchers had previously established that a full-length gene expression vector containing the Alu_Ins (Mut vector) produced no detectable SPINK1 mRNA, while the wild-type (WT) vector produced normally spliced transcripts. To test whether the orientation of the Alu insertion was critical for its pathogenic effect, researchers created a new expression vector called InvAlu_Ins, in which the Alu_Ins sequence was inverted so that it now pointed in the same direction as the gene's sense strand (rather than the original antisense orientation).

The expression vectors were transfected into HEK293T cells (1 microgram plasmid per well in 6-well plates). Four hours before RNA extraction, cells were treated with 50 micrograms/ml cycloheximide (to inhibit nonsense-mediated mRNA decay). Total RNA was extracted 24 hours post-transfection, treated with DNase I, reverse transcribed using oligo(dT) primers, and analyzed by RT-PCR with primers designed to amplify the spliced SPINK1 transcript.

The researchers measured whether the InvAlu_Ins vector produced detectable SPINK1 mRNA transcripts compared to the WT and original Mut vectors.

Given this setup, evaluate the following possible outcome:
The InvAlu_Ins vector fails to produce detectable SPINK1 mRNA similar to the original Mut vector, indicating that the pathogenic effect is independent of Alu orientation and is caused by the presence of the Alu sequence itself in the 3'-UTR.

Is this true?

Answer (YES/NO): NO